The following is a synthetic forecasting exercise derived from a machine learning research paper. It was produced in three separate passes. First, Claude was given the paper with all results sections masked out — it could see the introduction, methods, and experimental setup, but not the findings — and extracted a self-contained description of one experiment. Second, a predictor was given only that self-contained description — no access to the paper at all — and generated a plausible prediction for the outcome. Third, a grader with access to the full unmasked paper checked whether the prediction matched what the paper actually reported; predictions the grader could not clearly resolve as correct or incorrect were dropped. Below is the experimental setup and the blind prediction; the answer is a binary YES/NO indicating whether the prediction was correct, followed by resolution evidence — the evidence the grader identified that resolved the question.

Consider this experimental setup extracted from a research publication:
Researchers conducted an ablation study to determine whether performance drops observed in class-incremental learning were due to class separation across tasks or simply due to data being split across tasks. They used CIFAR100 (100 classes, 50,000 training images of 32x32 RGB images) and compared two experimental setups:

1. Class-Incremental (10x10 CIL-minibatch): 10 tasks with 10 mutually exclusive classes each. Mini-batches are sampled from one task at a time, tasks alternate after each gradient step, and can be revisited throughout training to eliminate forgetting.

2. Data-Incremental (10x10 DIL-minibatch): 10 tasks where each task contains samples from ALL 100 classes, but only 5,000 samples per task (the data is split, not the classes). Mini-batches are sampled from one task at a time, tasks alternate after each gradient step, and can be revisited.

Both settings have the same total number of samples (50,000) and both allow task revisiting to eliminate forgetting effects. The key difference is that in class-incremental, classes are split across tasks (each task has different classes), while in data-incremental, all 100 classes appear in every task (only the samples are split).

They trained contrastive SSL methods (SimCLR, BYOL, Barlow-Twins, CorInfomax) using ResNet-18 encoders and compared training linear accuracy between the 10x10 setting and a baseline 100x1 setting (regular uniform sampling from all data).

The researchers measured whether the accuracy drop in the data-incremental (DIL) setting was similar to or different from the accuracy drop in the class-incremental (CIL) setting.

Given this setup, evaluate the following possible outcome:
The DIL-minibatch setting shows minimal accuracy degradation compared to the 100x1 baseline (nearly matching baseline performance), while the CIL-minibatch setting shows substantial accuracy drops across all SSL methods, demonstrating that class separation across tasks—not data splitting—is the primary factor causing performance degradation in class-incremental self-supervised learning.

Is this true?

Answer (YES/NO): YES